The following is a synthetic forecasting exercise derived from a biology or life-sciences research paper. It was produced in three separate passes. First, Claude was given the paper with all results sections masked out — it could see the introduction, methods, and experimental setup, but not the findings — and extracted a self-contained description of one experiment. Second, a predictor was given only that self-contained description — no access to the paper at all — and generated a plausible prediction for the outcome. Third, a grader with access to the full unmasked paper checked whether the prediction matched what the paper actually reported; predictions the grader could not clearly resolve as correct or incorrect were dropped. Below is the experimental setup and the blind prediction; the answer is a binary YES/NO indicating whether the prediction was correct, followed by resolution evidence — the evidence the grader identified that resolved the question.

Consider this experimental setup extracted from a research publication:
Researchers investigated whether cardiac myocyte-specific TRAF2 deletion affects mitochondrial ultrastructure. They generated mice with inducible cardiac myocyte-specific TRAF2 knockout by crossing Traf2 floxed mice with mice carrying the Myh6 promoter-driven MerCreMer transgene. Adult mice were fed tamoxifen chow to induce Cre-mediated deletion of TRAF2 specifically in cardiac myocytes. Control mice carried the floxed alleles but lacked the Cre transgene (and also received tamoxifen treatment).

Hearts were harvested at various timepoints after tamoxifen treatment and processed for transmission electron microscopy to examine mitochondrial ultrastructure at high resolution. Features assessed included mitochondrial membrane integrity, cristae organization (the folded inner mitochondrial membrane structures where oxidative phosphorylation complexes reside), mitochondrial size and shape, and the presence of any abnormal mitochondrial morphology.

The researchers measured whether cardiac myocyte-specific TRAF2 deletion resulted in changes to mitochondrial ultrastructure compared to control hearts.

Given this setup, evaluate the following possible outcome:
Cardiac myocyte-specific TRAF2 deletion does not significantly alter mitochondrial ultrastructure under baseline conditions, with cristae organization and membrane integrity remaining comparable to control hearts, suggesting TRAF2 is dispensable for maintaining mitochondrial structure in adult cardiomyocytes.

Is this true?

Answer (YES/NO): NO